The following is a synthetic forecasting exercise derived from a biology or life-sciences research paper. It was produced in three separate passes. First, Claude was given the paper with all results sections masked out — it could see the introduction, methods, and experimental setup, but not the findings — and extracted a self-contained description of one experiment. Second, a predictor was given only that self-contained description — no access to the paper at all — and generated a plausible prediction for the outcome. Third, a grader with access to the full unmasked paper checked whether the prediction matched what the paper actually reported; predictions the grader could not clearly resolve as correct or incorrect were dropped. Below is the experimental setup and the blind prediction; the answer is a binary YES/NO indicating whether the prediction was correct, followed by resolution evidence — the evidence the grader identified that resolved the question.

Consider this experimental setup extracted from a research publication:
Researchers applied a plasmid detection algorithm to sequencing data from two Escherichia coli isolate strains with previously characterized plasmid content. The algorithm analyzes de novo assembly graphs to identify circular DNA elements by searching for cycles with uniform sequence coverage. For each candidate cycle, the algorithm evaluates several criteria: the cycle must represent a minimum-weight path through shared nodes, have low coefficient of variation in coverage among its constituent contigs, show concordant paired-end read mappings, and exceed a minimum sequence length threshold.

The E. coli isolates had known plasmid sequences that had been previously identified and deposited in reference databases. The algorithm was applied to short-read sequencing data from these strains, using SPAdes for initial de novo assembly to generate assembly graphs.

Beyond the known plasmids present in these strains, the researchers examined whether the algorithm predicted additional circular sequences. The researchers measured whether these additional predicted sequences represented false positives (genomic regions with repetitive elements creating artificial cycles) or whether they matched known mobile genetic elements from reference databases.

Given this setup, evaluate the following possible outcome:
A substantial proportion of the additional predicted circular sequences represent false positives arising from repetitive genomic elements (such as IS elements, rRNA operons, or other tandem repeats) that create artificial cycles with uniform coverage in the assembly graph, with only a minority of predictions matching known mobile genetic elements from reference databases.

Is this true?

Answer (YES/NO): NO